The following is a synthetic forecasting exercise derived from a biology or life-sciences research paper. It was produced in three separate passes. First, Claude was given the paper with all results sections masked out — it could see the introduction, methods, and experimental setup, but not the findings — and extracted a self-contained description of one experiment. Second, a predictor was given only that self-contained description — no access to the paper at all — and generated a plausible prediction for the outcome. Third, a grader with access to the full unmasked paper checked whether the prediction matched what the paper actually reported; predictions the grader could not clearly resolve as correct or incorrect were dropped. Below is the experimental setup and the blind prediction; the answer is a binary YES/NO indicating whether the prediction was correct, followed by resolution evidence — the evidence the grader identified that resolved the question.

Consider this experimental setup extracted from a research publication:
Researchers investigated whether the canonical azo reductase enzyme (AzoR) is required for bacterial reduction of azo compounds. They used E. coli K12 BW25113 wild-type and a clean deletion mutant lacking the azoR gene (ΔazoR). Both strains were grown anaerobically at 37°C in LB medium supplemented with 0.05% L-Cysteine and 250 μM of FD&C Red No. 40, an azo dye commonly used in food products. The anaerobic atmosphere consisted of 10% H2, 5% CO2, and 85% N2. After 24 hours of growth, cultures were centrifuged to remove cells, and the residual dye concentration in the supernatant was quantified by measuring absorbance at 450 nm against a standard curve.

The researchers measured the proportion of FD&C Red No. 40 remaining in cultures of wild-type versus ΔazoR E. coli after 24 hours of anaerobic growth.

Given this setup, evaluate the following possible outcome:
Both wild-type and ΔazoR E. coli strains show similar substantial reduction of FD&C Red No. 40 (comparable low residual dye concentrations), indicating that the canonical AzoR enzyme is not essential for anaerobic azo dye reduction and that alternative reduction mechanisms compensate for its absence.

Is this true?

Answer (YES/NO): YES